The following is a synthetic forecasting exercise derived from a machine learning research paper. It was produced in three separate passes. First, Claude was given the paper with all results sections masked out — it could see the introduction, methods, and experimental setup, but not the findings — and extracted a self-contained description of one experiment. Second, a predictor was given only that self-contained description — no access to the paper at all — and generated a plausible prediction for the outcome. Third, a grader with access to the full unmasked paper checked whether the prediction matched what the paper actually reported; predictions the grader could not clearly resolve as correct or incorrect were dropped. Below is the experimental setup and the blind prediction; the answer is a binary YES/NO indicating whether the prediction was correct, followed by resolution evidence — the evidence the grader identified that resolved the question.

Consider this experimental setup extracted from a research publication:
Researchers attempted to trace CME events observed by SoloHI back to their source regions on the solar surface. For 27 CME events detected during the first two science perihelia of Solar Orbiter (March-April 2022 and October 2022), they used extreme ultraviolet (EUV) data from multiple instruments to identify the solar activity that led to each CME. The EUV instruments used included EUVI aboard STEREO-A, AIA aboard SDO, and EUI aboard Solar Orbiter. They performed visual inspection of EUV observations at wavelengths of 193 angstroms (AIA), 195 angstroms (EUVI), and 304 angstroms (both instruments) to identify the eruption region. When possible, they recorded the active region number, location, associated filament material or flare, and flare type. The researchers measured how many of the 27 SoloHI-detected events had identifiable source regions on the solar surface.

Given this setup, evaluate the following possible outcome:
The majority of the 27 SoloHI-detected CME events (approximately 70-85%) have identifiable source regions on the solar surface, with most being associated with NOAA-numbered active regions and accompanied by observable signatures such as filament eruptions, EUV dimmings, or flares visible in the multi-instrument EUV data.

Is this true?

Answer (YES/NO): NO